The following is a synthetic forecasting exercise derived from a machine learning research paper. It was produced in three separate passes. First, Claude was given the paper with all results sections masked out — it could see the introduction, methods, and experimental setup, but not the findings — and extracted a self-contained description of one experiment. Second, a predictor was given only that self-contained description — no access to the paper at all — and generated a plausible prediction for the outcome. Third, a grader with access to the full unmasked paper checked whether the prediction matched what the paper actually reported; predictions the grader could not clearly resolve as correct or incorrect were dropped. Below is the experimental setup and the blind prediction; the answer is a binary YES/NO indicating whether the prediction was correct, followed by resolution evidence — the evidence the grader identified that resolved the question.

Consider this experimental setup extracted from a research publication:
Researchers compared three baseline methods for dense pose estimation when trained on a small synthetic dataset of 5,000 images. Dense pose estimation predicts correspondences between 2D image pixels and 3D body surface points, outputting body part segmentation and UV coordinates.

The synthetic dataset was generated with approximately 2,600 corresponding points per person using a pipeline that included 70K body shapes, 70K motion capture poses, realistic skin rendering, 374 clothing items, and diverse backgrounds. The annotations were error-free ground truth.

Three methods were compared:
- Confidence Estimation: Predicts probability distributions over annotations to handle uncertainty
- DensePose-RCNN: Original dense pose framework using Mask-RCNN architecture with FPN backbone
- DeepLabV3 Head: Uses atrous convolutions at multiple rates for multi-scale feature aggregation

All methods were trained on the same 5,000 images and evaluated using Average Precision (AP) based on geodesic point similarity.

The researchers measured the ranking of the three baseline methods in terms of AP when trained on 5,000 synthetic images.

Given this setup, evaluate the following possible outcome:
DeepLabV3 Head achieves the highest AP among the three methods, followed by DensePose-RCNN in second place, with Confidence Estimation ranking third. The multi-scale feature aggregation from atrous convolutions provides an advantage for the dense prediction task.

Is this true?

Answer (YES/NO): YES